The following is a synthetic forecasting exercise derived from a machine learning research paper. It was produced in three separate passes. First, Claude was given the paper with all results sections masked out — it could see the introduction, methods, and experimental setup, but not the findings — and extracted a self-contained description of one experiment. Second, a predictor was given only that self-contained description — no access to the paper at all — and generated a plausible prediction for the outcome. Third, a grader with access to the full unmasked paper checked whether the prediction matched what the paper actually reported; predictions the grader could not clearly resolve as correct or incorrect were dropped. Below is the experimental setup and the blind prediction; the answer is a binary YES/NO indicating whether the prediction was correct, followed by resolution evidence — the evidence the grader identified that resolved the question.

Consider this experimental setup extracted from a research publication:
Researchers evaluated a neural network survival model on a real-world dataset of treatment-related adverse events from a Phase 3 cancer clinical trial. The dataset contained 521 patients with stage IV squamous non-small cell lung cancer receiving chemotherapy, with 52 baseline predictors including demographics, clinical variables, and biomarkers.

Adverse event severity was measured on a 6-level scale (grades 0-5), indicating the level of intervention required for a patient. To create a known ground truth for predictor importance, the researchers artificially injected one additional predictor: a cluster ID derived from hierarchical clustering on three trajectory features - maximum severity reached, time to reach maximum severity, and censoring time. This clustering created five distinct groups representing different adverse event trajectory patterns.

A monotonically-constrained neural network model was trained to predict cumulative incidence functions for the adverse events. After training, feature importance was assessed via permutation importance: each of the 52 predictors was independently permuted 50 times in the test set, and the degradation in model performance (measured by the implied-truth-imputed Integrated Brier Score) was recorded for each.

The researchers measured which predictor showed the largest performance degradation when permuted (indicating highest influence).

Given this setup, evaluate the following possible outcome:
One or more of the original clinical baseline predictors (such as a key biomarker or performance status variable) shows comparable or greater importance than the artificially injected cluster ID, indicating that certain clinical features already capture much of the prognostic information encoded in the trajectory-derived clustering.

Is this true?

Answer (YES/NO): NO